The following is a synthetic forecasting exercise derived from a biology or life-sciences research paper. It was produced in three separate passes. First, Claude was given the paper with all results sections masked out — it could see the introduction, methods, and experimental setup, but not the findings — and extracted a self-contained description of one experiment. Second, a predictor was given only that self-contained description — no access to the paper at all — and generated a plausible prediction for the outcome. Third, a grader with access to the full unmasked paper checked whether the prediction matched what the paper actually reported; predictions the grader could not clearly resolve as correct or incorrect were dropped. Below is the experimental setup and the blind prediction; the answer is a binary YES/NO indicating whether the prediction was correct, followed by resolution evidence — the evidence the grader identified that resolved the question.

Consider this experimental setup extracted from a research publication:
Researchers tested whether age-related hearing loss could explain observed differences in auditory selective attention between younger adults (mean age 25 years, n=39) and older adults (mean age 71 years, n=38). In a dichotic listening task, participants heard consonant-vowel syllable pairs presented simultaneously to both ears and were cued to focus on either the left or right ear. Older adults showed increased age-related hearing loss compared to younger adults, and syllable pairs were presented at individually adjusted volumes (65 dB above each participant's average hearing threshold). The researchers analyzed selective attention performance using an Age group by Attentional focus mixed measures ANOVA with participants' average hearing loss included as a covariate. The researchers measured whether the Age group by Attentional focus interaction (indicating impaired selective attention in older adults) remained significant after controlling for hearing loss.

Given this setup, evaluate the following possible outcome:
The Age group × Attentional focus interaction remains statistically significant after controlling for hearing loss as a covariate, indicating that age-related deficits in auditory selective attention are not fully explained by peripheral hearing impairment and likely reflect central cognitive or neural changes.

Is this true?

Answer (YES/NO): YES